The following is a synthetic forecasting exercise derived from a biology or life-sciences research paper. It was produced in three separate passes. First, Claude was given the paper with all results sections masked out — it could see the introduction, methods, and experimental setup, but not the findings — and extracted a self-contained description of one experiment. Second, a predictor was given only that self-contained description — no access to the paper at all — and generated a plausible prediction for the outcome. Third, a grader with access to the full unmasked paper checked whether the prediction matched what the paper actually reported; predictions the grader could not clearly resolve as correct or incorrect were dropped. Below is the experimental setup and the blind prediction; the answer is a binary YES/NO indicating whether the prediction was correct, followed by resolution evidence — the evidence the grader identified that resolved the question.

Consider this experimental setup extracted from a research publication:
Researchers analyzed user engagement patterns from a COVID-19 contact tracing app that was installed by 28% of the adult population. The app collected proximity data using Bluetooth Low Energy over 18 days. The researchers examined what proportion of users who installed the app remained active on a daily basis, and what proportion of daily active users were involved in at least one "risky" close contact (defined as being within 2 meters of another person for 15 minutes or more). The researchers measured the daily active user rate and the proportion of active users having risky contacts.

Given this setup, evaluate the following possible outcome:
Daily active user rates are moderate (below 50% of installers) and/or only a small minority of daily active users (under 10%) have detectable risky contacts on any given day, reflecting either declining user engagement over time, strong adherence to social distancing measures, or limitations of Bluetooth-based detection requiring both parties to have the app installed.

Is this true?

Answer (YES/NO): NO